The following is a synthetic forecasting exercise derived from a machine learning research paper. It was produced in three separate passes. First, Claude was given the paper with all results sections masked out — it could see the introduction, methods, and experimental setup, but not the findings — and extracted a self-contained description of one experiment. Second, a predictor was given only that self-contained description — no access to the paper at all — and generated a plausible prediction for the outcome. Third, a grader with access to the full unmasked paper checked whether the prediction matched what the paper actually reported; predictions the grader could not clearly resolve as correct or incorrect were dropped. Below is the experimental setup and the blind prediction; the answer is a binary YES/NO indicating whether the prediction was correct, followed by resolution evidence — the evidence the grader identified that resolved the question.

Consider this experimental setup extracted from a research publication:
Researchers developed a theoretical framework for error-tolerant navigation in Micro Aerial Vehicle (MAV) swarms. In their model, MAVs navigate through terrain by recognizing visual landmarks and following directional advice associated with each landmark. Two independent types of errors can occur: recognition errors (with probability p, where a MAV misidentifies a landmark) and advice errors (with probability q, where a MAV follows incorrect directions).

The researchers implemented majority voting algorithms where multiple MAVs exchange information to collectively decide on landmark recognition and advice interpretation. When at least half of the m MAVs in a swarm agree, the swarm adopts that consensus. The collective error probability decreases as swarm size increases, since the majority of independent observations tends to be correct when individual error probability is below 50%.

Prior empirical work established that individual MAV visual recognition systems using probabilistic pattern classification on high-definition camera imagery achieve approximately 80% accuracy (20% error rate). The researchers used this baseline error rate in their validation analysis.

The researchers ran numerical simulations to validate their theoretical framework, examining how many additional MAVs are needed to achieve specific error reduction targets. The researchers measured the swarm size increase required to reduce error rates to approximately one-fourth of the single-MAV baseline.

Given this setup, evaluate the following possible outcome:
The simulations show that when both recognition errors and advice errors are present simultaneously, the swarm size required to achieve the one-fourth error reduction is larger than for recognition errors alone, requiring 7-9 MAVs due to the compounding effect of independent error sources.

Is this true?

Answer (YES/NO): NO